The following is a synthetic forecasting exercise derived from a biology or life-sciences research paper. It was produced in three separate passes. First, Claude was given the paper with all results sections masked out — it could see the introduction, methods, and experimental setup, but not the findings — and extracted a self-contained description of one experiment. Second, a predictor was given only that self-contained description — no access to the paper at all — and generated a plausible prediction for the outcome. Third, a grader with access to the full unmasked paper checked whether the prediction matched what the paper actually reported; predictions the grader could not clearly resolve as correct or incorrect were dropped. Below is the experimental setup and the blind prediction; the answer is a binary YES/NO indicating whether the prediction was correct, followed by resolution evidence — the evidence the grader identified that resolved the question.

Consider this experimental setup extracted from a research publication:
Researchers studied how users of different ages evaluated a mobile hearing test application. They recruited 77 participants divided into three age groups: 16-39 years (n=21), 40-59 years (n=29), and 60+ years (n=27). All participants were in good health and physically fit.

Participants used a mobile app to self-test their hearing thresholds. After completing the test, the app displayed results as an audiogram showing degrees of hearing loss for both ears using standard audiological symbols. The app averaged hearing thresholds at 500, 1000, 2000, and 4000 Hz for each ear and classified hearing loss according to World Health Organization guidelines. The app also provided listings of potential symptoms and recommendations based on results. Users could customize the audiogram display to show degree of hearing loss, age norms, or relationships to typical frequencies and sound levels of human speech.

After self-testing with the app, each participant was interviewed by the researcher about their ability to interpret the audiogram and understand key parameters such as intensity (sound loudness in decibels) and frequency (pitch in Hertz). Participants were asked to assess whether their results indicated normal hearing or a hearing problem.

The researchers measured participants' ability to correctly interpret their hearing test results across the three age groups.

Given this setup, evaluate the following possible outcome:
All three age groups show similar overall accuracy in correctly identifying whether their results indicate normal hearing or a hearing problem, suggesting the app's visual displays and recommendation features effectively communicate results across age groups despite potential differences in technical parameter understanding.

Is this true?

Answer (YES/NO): NO